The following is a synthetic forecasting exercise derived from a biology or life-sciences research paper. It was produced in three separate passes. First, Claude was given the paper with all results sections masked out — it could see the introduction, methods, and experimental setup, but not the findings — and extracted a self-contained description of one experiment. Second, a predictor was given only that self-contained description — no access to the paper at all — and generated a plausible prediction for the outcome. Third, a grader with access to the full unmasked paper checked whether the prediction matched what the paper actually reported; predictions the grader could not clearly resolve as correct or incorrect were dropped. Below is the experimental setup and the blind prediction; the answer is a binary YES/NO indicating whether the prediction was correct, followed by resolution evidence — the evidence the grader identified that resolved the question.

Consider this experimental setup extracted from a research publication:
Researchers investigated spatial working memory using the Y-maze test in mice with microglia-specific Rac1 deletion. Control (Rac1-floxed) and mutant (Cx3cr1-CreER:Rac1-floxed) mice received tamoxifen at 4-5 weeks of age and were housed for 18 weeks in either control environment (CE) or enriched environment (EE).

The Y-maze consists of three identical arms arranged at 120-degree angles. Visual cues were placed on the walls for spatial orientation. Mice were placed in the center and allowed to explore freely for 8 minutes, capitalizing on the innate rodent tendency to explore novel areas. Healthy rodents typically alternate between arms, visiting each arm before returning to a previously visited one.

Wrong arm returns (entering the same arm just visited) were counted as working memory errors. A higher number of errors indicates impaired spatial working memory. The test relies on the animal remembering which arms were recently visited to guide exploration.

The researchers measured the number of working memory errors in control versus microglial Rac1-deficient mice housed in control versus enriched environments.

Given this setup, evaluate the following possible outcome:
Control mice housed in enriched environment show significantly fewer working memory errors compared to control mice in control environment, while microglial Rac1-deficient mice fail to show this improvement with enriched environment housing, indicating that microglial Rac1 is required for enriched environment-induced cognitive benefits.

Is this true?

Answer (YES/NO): YES